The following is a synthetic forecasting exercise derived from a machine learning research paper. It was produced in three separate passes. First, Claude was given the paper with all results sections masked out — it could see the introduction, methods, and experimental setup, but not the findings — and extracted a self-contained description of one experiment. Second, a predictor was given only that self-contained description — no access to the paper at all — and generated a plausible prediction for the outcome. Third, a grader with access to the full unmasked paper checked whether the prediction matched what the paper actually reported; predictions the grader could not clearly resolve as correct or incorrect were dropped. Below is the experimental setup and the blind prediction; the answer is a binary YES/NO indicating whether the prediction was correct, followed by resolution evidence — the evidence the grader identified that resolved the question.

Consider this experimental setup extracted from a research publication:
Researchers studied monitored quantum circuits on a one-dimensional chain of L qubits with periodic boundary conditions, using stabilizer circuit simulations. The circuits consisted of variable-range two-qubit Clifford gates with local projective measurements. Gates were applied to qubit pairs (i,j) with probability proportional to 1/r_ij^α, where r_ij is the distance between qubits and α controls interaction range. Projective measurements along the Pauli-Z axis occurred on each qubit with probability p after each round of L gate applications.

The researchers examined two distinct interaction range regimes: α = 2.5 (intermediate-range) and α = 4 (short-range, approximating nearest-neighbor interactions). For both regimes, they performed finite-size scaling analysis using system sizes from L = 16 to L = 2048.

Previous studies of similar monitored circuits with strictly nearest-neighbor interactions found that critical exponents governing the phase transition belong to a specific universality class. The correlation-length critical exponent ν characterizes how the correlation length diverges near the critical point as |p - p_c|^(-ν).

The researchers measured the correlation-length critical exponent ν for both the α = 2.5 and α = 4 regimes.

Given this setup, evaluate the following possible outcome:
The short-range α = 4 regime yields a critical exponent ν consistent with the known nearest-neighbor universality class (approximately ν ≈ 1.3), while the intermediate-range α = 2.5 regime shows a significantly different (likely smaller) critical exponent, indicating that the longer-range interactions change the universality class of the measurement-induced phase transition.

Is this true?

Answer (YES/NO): NO